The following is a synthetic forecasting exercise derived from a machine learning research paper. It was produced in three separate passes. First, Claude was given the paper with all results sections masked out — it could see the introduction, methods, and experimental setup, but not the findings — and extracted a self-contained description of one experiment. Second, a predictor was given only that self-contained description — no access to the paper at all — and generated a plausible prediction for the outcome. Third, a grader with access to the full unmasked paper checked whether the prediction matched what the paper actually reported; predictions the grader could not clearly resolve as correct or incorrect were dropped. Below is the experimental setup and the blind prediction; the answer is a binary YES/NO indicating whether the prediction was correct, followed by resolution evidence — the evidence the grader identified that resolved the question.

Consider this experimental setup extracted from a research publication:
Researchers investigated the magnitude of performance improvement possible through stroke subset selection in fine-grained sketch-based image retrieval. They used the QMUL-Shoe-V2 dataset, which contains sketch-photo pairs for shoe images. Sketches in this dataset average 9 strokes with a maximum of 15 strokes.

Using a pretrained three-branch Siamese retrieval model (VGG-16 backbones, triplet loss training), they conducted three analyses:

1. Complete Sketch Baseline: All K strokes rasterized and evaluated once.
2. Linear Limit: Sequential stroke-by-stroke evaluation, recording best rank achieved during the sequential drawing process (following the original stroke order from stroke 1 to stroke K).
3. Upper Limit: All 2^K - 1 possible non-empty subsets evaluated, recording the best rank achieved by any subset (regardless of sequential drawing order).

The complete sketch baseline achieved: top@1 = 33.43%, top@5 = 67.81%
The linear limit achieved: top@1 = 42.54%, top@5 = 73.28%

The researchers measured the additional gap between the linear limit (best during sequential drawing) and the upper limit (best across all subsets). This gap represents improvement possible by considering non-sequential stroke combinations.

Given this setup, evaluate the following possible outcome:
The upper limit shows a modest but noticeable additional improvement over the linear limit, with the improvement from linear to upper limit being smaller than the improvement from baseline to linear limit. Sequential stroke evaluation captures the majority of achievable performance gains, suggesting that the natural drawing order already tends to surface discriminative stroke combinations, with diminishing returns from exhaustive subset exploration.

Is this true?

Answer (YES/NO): NO